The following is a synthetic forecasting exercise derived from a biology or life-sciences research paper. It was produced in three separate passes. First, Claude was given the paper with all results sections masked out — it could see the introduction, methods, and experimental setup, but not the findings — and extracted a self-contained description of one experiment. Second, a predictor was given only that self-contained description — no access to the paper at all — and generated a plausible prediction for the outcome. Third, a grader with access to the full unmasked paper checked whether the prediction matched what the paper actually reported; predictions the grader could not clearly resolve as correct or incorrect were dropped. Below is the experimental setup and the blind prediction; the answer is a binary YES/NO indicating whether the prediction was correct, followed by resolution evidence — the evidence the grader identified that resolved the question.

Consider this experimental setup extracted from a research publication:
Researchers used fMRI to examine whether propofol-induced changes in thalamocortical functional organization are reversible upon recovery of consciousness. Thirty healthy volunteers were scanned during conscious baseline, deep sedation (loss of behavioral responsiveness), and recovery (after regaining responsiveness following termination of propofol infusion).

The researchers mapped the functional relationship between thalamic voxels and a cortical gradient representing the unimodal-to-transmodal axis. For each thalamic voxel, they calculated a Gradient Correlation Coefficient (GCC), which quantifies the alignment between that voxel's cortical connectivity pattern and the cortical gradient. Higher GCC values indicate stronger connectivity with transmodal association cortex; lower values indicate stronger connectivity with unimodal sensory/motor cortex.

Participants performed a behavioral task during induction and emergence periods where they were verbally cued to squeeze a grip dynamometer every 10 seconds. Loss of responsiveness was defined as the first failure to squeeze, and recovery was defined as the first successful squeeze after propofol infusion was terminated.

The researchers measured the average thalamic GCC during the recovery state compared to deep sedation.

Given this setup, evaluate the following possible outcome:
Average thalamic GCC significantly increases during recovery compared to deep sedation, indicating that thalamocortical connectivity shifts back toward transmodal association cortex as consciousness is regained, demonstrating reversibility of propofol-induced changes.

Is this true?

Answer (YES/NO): YES